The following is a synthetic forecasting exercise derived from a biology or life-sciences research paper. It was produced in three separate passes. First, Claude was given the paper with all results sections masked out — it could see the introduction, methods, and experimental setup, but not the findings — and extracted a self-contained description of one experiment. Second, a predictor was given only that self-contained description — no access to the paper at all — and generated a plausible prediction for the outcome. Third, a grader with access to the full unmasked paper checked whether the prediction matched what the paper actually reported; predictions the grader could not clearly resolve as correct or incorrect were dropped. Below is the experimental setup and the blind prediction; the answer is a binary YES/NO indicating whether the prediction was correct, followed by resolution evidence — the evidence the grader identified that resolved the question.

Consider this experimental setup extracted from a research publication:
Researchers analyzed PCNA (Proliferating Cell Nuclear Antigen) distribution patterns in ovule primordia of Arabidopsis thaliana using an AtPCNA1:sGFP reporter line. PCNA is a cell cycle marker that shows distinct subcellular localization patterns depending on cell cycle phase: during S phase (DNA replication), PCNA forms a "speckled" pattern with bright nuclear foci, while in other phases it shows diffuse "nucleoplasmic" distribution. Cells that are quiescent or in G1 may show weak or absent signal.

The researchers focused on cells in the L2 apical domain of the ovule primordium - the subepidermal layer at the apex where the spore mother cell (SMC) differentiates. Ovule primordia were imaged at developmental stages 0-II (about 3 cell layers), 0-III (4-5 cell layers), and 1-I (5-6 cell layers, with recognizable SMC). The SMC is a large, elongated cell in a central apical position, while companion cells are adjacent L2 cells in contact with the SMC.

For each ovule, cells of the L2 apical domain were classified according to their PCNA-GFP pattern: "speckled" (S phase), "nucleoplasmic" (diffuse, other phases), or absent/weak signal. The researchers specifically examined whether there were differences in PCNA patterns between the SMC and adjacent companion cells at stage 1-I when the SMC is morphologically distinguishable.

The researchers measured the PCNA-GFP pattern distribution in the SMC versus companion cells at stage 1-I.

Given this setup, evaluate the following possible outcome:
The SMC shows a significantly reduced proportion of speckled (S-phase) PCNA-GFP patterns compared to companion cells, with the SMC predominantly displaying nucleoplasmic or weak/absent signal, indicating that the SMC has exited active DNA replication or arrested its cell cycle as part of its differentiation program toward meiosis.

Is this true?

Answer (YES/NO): YES